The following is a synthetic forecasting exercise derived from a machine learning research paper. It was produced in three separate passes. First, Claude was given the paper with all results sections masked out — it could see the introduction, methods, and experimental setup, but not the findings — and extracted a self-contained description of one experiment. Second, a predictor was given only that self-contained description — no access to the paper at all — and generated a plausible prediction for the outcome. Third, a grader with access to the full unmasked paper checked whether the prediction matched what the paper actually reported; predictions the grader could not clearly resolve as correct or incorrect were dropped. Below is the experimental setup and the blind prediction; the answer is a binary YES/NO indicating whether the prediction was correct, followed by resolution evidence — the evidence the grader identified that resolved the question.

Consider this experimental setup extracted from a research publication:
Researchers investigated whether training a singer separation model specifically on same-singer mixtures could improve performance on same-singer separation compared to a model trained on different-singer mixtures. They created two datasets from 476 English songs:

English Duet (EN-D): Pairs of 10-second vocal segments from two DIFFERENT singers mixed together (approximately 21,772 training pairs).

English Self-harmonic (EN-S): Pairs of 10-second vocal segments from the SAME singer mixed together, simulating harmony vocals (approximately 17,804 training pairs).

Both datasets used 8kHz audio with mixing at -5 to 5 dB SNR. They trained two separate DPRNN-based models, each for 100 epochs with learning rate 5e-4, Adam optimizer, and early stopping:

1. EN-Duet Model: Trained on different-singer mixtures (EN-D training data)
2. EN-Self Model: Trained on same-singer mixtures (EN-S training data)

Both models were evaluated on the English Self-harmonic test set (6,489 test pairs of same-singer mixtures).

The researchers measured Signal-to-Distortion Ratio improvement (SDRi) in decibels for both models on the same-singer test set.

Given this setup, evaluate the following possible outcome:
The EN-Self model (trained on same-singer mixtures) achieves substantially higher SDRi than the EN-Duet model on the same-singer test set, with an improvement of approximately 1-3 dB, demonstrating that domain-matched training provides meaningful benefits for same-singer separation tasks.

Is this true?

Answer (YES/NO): YES